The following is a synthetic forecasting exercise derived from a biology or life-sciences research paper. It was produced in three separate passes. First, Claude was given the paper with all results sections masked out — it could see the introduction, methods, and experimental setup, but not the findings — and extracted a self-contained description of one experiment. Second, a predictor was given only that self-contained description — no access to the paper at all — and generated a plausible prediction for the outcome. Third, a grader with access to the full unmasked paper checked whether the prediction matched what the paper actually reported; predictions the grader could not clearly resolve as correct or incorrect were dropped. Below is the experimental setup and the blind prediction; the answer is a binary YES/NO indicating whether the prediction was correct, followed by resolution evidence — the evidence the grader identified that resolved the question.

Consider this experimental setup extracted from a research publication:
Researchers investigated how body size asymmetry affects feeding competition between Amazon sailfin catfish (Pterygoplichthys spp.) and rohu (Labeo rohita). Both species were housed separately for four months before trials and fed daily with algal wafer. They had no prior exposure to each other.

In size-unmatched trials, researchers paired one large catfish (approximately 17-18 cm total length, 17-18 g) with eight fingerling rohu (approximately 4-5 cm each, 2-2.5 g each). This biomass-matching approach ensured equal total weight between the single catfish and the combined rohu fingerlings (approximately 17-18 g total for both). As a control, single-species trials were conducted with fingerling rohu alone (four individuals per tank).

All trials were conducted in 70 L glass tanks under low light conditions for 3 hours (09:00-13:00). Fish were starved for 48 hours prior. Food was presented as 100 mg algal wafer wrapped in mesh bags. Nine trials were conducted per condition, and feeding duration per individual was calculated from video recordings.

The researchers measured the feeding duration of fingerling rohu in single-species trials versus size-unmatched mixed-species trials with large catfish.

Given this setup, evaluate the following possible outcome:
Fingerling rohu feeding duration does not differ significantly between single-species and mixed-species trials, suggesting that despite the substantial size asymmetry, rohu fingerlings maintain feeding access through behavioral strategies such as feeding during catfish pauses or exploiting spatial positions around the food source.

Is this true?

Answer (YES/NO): NO